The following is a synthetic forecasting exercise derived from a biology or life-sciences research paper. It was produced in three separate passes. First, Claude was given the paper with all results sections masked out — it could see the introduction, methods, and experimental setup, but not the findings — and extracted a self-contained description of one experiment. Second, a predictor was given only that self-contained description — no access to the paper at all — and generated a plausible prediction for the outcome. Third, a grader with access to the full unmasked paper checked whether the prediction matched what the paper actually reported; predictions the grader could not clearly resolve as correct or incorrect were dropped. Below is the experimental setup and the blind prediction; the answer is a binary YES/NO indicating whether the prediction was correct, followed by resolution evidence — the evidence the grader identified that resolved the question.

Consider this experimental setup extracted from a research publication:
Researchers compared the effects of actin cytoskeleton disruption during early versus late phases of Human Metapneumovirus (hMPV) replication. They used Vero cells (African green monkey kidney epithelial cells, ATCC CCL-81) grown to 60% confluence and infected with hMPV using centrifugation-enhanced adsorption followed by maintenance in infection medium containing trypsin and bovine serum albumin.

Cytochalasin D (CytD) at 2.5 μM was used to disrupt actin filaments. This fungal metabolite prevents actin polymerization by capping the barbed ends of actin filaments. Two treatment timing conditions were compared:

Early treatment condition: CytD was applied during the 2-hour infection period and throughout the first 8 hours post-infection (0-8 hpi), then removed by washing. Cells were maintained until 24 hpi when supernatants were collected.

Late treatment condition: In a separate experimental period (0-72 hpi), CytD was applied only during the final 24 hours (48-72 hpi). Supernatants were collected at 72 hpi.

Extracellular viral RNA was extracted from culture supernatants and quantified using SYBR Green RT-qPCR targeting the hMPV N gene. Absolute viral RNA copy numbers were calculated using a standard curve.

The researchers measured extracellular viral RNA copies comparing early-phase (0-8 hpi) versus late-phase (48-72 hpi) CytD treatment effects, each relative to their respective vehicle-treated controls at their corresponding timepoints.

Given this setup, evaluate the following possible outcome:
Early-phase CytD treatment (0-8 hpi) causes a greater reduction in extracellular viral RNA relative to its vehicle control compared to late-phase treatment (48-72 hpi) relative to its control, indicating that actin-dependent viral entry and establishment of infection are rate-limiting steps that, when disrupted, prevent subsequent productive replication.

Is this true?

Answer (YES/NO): NO